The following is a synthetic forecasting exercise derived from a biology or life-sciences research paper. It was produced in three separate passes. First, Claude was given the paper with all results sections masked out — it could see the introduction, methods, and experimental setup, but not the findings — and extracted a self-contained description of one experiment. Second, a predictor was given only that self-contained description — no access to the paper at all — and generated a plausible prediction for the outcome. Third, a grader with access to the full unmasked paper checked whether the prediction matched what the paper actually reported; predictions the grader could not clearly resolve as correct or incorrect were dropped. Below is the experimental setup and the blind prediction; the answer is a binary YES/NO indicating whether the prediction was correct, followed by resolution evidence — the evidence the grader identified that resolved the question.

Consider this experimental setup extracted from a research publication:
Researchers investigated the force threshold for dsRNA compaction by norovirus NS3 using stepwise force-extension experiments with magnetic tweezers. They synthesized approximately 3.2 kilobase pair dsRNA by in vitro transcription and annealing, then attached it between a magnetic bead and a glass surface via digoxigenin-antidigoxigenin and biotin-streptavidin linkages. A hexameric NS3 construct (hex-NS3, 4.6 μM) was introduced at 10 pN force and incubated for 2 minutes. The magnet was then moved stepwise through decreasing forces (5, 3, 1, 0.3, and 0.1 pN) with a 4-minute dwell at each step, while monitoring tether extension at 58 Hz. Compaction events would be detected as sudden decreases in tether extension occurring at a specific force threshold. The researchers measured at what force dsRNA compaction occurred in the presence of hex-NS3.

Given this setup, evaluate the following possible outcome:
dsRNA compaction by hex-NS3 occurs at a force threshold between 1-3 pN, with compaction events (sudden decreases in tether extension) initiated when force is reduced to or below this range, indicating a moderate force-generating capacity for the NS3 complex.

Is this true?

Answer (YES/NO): YES